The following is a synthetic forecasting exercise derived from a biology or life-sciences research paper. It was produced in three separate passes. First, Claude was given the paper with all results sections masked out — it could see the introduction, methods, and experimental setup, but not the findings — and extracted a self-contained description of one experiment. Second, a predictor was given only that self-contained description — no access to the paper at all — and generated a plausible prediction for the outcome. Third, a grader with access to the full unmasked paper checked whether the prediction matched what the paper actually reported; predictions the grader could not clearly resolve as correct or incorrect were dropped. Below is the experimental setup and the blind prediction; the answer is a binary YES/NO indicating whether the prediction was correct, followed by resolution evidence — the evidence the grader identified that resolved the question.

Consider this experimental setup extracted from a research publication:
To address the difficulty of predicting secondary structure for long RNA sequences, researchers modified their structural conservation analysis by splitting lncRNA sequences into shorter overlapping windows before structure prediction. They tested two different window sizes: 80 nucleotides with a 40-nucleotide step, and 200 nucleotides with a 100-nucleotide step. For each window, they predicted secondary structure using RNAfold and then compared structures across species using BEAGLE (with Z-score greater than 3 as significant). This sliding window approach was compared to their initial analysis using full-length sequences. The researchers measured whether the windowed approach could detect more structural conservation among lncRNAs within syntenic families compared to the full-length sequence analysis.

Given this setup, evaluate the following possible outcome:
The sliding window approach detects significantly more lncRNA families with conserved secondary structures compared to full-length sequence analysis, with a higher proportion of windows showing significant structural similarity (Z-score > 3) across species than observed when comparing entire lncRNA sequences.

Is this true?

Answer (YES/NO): NO